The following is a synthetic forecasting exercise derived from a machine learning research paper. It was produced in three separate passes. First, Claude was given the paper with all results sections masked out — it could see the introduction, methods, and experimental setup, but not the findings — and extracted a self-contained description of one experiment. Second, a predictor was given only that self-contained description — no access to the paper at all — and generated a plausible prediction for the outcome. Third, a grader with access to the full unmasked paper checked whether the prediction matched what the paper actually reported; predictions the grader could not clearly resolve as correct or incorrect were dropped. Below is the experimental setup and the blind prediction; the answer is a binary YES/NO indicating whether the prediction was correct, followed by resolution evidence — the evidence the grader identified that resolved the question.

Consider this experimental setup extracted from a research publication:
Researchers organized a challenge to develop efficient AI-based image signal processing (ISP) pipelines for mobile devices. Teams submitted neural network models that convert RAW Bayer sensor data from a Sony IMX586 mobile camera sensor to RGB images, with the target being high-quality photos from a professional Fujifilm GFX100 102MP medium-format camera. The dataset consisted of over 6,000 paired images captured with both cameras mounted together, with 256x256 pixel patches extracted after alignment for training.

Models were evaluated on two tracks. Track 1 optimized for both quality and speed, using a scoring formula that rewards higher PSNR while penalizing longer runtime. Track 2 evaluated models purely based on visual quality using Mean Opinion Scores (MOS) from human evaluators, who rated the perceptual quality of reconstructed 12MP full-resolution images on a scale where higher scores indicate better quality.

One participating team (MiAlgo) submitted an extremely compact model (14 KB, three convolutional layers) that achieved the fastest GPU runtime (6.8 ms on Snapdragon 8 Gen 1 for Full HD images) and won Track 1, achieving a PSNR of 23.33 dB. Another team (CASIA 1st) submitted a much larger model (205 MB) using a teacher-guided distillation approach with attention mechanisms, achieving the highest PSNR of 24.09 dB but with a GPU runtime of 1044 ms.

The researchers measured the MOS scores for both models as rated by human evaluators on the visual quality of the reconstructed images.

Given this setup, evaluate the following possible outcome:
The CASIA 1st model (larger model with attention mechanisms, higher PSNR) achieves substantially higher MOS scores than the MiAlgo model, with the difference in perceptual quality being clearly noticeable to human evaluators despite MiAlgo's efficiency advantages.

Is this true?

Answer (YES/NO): YES